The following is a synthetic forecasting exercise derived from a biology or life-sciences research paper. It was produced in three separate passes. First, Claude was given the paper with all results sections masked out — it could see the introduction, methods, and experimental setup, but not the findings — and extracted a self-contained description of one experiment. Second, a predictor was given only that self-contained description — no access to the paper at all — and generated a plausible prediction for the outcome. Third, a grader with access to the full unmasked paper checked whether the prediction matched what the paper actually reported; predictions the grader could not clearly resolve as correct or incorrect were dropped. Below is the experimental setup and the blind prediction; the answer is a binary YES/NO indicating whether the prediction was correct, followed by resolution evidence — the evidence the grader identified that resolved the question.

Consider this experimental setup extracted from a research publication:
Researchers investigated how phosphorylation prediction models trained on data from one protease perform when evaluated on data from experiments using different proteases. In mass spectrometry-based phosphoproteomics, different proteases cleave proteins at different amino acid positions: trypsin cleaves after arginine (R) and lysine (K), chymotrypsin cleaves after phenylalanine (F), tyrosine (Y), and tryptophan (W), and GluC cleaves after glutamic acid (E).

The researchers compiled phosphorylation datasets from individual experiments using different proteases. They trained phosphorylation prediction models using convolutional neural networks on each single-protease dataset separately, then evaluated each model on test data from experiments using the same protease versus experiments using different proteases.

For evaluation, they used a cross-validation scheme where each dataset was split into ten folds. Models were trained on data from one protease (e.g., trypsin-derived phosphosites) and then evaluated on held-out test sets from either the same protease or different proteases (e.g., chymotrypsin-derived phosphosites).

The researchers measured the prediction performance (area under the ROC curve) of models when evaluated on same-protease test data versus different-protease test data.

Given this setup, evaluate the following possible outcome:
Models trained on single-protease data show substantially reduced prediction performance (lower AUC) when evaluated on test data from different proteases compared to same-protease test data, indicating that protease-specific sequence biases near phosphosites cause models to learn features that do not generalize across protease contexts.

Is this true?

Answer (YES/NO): YES